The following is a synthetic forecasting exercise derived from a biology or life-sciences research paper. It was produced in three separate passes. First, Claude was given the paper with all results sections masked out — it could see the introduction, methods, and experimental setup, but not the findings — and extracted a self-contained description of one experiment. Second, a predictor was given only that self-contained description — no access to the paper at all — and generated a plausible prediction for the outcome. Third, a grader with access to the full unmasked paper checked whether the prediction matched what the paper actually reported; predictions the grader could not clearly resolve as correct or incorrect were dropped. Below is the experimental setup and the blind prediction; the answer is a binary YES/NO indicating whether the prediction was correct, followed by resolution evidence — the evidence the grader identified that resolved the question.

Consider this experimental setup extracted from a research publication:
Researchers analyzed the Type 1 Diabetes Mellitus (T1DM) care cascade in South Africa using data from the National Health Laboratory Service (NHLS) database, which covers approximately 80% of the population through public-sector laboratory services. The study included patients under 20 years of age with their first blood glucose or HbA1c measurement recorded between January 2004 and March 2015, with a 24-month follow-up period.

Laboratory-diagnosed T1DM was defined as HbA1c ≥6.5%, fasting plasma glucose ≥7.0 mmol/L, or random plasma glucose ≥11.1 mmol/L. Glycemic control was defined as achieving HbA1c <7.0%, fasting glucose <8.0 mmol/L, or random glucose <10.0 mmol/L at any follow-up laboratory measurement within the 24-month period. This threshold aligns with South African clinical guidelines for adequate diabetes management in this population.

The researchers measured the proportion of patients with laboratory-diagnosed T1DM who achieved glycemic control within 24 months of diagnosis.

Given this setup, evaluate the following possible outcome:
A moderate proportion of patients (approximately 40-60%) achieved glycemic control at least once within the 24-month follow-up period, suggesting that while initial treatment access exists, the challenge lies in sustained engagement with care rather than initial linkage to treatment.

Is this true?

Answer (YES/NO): NO